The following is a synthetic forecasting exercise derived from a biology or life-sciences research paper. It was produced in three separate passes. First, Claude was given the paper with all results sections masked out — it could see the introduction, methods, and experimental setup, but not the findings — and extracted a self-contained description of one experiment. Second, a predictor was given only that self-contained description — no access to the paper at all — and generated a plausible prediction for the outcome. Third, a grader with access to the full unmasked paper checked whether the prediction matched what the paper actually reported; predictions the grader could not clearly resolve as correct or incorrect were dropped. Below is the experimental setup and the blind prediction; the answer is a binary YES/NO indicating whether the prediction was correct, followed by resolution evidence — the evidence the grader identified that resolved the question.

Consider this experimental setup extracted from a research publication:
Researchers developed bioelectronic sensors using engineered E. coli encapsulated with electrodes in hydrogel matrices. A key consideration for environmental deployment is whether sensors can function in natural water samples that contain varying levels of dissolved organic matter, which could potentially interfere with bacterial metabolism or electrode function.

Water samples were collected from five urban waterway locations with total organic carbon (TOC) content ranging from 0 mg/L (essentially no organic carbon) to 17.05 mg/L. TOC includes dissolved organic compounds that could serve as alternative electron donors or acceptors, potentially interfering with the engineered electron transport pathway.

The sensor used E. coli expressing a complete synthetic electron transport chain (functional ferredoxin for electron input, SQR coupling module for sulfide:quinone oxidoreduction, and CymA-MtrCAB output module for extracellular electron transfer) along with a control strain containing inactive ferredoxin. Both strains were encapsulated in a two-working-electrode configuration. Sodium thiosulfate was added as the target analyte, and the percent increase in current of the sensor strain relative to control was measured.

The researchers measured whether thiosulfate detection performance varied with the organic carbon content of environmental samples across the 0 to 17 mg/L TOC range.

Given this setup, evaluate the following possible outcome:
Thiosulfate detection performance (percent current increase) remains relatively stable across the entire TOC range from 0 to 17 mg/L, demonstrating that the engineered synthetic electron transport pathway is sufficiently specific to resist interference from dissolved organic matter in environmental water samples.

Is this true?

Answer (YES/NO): YES